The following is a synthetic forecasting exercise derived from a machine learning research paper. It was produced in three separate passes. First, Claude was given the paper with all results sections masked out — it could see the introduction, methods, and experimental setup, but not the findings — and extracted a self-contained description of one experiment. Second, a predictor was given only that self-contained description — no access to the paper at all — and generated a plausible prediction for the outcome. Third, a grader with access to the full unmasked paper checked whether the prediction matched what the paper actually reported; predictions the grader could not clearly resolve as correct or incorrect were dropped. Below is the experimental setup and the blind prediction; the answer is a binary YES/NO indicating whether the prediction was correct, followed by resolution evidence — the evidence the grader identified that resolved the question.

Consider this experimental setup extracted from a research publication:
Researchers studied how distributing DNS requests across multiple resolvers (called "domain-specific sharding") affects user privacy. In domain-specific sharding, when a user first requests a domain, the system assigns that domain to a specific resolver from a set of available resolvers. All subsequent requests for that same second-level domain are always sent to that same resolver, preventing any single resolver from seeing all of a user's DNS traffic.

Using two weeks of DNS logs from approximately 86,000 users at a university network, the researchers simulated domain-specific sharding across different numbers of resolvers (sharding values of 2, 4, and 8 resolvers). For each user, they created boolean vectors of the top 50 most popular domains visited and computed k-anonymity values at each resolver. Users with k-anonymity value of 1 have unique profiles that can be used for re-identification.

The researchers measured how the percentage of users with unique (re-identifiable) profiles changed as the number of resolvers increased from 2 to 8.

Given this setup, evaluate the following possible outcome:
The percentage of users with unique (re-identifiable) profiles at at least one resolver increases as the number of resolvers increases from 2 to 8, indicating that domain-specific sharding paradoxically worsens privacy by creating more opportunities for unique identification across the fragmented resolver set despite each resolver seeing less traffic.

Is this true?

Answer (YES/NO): NO